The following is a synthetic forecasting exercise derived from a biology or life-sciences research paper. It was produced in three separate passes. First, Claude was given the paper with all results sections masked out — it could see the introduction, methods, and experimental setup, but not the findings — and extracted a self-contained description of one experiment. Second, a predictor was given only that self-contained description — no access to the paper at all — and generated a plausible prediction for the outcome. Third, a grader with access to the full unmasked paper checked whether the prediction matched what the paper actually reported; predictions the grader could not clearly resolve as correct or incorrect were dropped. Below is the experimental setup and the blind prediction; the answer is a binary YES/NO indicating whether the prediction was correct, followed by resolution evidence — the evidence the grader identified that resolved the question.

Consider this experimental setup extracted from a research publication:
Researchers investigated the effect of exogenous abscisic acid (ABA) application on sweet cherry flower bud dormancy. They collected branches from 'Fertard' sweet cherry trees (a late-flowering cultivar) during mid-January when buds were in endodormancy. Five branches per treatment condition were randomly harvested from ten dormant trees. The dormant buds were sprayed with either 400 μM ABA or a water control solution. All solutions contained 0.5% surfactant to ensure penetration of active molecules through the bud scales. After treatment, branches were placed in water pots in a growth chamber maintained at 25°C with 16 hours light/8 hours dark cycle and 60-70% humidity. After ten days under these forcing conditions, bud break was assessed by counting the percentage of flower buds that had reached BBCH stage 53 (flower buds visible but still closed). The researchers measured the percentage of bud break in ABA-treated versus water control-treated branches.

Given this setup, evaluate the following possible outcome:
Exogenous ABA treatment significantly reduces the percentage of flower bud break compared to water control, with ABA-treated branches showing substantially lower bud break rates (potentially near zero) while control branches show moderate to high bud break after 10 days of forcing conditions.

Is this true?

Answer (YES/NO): NO